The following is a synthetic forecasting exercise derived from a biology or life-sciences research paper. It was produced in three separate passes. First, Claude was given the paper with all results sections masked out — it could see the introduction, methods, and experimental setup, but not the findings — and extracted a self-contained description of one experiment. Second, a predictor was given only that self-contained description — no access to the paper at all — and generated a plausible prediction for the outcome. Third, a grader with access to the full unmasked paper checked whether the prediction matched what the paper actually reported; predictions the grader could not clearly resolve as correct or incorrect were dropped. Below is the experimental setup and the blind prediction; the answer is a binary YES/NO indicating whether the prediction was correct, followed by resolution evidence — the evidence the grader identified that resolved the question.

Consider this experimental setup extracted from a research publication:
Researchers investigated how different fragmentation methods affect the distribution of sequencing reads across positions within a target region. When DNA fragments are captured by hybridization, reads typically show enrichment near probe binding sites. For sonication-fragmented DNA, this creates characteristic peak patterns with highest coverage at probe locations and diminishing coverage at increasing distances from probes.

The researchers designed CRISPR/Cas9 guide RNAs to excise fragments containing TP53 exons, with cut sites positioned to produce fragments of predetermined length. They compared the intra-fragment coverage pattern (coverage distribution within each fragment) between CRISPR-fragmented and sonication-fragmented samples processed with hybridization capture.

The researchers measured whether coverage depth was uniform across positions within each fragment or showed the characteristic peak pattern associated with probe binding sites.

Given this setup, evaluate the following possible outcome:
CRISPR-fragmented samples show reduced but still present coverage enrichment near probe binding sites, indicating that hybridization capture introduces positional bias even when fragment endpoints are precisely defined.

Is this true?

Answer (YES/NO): NO